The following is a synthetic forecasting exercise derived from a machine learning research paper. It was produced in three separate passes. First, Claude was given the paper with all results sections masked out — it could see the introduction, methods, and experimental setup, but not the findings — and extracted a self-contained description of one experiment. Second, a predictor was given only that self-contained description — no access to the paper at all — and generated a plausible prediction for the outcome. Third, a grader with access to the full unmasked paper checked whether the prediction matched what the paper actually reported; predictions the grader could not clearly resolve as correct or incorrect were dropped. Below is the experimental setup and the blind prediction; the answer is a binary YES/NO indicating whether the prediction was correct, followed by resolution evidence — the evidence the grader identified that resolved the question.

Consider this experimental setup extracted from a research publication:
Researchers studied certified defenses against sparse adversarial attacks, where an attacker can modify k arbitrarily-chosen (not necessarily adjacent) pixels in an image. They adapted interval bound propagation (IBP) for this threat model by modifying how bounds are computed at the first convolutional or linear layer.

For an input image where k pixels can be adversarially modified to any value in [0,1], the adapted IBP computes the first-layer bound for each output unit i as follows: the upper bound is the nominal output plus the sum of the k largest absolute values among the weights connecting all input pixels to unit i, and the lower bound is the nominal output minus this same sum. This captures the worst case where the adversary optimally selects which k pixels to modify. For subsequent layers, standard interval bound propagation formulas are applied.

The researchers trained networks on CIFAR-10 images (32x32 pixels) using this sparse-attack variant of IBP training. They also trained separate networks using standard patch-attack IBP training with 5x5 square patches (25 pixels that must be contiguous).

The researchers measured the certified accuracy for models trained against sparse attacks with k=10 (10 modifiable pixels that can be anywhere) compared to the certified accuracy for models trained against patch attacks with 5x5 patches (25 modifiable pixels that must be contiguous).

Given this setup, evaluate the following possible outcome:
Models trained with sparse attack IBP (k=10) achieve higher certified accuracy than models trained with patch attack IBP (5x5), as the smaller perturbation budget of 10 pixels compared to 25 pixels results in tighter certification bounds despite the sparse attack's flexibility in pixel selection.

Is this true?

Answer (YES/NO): YES